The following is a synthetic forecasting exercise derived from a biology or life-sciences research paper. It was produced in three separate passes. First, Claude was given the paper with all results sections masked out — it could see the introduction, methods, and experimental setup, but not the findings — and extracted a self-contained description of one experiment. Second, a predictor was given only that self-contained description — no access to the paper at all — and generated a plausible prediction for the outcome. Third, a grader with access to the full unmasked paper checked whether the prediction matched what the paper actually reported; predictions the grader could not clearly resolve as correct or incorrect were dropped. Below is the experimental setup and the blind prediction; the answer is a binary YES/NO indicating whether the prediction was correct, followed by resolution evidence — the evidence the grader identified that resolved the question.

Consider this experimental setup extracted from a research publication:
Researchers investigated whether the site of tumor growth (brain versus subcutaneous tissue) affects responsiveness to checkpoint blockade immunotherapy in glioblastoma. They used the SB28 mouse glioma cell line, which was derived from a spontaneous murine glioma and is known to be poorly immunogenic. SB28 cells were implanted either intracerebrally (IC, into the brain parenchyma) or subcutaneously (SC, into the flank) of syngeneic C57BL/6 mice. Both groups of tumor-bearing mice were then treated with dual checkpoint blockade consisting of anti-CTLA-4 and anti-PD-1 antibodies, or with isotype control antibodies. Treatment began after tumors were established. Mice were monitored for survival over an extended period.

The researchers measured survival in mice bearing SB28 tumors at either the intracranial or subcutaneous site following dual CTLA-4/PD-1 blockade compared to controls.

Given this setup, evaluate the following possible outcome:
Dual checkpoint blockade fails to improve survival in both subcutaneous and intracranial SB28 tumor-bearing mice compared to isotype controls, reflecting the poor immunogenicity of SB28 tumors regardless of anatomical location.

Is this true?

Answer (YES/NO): NO